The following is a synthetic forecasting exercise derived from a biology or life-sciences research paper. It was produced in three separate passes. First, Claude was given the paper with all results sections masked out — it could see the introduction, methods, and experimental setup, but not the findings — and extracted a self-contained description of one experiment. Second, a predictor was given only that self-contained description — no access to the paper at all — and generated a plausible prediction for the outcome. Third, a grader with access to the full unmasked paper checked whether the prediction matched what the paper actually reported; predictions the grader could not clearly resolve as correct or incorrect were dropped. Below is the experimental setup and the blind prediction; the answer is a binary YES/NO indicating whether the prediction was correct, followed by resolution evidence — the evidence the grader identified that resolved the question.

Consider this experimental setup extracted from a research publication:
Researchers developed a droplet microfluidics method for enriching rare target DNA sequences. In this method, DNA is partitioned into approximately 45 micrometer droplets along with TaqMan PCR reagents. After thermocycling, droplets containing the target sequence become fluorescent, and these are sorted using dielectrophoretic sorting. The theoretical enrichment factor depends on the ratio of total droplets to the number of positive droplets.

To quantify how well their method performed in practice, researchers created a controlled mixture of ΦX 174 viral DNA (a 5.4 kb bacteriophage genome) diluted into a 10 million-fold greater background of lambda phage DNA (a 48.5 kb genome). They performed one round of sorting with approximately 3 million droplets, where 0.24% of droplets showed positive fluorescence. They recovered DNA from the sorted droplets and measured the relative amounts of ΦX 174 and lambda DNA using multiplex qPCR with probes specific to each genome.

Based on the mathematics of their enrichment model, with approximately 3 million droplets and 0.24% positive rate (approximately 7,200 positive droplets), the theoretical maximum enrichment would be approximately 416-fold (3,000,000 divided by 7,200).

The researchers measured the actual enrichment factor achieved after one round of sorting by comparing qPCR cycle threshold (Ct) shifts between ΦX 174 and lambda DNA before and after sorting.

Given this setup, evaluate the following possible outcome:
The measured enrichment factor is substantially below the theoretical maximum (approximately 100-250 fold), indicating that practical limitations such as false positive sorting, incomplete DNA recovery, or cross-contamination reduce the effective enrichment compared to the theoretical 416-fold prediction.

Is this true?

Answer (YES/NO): YES